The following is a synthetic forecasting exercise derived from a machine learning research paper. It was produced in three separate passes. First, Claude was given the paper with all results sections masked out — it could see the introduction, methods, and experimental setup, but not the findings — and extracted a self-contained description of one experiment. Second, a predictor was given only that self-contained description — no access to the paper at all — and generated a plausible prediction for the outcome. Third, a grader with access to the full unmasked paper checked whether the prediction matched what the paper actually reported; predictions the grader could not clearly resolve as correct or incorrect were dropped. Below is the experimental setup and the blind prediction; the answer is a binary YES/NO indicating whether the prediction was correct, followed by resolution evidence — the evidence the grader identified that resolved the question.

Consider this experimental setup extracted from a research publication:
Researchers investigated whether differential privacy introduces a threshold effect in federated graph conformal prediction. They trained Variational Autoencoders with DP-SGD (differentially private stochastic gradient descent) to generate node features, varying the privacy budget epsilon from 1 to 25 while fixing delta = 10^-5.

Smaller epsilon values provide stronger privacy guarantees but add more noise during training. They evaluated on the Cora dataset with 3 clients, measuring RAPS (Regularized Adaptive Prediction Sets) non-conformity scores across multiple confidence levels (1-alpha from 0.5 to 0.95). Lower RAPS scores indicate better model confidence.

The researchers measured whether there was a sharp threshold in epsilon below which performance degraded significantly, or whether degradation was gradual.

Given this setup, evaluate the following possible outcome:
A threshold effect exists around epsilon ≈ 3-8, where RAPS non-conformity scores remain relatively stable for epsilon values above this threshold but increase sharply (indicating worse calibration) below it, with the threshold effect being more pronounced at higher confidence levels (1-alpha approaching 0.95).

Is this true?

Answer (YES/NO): NO